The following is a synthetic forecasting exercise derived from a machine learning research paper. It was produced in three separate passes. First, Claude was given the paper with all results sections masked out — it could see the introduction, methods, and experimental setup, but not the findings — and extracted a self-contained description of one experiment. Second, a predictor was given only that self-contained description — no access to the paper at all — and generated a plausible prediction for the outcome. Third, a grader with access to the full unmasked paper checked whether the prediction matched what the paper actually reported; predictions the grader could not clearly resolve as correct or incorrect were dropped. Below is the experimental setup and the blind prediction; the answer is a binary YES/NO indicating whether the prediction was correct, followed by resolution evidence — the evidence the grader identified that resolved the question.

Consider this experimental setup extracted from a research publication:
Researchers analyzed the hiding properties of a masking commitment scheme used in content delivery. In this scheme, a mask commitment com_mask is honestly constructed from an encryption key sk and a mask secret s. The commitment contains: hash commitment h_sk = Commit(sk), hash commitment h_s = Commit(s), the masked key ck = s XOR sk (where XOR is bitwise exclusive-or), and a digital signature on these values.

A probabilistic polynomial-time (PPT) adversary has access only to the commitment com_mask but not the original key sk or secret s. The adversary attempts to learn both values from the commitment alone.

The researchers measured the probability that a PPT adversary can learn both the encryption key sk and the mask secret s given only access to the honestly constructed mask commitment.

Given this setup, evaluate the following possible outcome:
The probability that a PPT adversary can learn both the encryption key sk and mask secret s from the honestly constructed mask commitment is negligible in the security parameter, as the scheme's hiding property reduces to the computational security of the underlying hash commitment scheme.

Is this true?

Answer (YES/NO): NO